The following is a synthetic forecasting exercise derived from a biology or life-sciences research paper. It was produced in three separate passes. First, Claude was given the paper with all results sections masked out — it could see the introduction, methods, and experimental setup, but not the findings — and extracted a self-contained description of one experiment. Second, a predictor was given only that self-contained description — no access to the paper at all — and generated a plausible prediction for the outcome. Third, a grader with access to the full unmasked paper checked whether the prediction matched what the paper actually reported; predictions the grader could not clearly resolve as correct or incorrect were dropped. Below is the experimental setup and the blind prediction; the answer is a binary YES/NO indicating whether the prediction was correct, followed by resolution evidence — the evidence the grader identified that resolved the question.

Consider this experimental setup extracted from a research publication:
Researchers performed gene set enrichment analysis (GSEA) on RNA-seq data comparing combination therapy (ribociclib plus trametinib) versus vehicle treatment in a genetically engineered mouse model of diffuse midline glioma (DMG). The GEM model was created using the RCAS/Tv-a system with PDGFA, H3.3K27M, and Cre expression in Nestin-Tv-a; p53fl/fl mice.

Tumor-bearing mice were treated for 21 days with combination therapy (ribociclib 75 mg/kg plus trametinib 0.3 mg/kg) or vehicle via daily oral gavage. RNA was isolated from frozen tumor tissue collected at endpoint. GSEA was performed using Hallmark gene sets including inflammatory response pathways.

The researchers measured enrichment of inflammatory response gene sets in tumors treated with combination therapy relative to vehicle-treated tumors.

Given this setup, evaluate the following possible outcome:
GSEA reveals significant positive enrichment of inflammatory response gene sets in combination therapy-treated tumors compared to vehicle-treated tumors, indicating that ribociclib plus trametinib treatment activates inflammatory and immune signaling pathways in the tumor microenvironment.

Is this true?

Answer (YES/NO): NO